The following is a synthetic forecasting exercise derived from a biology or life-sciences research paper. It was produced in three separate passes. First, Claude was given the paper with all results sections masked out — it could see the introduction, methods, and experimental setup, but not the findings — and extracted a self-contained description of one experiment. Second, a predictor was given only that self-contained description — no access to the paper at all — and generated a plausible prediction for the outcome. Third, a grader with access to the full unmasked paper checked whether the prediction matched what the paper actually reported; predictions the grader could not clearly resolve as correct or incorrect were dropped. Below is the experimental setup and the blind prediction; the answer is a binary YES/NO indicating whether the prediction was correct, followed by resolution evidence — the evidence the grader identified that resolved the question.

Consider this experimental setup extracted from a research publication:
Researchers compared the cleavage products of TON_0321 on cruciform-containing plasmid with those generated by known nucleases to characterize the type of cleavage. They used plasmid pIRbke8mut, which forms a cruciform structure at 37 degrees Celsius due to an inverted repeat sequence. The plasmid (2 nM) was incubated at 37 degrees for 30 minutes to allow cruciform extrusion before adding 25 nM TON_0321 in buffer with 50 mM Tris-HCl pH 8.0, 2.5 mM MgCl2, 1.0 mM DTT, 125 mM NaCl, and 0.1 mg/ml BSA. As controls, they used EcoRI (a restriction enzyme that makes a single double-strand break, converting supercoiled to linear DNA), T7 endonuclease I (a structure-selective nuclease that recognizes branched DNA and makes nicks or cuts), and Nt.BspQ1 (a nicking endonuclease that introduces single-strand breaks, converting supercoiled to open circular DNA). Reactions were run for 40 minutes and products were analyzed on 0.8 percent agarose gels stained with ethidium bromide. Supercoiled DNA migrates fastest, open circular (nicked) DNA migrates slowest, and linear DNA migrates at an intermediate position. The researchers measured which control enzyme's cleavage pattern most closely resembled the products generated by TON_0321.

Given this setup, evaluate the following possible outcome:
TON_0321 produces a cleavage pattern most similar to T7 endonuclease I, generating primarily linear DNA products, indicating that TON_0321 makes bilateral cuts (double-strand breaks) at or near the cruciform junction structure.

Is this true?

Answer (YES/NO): NO